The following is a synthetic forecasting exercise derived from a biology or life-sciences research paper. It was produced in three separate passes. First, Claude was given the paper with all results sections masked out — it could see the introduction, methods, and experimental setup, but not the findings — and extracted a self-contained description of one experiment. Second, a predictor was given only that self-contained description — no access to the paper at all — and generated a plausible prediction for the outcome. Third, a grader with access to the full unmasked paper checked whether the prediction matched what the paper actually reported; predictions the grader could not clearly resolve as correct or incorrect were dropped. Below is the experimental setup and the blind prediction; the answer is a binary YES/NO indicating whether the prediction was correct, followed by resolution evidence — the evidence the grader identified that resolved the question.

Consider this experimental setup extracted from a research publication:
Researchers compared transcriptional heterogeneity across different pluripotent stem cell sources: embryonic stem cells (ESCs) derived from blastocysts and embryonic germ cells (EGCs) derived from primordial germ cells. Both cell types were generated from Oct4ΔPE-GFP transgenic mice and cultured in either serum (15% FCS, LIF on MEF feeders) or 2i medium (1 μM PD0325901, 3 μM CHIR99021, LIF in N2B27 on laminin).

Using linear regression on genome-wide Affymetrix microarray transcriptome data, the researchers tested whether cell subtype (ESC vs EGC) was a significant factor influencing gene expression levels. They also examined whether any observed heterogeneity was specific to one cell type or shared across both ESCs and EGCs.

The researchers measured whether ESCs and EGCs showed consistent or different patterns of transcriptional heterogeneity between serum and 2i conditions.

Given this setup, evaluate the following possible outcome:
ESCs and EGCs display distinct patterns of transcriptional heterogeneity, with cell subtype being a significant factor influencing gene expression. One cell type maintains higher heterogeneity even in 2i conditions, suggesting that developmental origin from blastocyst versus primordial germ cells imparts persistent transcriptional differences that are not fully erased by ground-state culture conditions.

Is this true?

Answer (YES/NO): NO